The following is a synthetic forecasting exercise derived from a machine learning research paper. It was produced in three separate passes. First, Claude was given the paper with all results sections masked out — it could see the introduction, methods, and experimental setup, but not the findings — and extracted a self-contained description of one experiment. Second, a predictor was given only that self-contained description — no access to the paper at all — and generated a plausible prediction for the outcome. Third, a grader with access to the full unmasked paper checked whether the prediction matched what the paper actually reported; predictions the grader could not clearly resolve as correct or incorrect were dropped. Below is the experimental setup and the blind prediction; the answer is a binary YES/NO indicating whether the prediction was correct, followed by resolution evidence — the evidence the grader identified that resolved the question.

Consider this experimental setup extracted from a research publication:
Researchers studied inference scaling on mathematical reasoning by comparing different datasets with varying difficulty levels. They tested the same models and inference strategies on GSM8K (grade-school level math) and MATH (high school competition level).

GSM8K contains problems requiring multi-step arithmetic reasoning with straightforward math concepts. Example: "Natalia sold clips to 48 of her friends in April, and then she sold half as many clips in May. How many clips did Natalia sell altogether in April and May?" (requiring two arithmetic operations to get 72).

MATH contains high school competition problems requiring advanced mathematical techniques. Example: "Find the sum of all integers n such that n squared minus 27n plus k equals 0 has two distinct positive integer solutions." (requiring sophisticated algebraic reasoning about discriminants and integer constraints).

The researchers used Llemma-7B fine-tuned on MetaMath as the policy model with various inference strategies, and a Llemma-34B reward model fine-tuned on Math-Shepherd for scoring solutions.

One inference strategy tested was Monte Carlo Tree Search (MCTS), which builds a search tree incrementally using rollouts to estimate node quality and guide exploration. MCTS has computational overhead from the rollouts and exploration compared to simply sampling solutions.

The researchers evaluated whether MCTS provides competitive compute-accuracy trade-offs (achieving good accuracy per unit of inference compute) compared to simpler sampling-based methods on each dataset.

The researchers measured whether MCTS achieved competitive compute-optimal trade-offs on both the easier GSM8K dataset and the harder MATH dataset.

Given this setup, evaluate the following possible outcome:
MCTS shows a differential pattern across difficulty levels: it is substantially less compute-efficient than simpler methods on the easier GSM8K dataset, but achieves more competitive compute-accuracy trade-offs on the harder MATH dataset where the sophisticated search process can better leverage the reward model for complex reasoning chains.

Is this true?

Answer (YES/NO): NO